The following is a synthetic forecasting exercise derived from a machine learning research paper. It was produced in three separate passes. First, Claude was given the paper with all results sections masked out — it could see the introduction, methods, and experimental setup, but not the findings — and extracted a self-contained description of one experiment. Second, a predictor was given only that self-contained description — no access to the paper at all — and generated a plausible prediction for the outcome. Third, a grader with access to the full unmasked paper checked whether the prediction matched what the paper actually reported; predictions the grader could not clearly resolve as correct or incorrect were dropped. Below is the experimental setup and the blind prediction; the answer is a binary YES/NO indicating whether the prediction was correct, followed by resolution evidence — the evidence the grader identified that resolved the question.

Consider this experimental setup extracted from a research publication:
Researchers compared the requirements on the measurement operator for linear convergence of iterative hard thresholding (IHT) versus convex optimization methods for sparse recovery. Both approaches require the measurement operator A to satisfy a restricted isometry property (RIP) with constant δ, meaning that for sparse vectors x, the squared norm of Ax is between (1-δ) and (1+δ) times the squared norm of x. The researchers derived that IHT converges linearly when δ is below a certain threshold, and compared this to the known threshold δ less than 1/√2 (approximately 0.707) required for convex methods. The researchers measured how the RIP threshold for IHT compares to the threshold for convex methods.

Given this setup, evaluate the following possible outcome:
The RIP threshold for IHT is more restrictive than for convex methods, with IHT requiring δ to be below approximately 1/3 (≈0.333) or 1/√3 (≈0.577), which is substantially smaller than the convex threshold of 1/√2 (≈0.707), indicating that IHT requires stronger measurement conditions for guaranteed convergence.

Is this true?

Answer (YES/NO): NO